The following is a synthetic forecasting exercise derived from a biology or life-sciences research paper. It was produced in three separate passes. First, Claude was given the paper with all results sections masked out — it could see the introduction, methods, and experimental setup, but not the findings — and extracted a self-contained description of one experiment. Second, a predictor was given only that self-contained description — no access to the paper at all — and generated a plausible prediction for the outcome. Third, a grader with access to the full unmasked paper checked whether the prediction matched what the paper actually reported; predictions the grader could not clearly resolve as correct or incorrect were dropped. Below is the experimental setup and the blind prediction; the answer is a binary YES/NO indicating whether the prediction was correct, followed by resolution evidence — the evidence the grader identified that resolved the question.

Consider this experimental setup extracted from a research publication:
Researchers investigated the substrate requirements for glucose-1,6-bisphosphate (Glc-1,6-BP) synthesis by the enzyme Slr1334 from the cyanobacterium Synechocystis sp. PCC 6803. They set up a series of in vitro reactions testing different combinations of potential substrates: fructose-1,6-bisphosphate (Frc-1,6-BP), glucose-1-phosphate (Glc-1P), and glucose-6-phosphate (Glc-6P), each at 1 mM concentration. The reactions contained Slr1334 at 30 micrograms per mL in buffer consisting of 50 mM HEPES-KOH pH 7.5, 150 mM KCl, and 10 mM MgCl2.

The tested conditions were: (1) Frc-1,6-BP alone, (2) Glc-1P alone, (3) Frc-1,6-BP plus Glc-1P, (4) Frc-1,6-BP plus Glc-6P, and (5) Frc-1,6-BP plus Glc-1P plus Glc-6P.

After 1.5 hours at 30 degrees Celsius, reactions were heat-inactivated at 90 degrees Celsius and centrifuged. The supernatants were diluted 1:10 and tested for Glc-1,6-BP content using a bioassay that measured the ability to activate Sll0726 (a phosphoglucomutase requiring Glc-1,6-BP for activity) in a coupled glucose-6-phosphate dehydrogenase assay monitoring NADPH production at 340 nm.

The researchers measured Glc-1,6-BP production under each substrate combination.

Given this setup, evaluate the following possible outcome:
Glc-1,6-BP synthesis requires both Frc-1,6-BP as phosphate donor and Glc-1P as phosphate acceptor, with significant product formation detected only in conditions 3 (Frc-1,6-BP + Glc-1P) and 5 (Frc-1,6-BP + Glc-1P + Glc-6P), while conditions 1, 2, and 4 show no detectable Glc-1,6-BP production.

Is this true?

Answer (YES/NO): NO